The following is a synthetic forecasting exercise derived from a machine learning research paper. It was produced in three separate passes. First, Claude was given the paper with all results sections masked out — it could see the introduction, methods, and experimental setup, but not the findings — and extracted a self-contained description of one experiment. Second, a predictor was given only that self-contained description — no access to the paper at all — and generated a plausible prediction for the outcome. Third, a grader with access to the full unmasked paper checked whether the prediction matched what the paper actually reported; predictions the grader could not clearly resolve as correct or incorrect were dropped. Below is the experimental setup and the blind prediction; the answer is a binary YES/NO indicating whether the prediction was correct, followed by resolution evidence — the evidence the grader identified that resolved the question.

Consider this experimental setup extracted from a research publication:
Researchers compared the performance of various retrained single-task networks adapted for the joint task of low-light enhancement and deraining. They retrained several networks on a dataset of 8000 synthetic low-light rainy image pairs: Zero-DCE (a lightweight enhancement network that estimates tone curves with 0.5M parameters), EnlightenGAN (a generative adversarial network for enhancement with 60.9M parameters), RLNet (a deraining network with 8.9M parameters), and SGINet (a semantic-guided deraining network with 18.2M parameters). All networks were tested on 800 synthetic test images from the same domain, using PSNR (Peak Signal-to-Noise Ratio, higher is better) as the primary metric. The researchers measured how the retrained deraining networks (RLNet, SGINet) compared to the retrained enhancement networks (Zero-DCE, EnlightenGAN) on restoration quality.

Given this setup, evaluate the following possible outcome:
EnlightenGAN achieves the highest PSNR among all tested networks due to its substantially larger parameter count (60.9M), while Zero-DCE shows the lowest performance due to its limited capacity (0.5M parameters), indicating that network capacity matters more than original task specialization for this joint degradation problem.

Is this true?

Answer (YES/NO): NO